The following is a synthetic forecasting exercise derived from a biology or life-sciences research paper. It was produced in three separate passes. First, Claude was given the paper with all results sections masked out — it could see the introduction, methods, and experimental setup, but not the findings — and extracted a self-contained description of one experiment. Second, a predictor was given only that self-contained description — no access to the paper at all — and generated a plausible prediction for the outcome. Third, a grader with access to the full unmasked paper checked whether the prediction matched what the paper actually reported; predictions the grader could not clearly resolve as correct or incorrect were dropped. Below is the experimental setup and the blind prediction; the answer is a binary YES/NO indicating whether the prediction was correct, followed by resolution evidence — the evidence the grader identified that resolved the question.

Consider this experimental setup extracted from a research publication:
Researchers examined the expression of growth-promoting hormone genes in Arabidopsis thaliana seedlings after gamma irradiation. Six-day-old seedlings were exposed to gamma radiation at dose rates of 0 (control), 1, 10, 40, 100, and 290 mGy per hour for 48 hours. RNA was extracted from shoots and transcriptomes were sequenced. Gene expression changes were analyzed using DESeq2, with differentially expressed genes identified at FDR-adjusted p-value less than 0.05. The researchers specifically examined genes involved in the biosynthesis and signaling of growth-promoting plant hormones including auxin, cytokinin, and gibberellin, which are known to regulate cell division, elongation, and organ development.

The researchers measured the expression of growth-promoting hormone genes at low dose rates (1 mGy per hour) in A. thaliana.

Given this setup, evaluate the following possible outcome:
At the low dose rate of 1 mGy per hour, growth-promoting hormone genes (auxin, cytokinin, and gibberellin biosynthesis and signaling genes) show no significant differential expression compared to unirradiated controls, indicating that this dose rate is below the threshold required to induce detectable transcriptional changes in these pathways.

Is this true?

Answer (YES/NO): YES